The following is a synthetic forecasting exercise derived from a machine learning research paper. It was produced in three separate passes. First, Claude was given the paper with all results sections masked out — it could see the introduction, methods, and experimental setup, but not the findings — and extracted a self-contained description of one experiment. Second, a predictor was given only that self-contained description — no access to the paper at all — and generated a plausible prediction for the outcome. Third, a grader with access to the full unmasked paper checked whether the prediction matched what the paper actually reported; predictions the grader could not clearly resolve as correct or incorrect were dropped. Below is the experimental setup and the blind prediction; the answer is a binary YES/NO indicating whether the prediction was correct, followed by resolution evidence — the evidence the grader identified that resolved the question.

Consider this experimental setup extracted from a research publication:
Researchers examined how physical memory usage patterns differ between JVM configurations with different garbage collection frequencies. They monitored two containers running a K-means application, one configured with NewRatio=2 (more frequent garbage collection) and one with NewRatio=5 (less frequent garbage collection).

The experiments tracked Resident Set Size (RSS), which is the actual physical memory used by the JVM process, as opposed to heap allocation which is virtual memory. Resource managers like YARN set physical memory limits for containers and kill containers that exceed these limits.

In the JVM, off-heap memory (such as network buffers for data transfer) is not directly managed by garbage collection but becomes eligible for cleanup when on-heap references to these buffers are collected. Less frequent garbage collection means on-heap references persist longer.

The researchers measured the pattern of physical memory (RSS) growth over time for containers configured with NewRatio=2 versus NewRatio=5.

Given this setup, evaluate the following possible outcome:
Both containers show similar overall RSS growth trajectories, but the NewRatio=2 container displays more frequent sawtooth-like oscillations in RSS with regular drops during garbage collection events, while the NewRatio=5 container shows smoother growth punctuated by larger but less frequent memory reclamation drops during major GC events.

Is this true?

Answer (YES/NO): NO